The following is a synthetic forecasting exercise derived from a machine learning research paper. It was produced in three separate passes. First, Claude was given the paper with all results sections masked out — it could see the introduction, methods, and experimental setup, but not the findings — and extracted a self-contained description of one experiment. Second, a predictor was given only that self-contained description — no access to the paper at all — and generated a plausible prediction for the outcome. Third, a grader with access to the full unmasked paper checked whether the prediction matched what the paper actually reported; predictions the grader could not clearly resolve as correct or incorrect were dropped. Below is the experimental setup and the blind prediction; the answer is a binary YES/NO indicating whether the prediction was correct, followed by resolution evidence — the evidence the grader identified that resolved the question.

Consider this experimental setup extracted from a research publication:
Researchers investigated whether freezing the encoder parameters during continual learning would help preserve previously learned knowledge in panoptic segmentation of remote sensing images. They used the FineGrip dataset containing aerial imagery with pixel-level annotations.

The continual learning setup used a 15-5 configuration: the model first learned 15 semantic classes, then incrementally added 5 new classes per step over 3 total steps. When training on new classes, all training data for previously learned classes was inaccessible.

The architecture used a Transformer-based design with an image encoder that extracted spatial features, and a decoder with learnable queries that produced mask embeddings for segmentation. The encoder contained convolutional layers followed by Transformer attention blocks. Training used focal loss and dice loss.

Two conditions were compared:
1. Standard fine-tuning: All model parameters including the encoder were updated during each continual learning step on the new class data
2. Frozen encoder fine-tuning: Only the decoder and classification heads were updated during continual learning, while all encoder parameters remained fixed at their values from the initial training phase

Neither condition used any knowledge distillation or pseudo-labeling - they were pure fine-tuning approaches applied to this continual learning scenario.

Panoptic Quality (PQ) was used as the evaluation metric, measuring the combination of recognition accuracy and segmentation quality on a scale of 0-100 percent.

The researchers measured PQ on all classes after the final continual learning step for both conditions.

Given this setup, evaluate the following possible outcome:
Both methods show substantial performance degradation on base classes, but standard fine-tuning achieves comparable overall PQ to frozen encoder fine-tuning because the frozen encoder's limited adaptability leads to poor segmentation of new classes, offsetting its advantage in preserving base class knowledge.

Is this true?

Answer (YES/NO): NO